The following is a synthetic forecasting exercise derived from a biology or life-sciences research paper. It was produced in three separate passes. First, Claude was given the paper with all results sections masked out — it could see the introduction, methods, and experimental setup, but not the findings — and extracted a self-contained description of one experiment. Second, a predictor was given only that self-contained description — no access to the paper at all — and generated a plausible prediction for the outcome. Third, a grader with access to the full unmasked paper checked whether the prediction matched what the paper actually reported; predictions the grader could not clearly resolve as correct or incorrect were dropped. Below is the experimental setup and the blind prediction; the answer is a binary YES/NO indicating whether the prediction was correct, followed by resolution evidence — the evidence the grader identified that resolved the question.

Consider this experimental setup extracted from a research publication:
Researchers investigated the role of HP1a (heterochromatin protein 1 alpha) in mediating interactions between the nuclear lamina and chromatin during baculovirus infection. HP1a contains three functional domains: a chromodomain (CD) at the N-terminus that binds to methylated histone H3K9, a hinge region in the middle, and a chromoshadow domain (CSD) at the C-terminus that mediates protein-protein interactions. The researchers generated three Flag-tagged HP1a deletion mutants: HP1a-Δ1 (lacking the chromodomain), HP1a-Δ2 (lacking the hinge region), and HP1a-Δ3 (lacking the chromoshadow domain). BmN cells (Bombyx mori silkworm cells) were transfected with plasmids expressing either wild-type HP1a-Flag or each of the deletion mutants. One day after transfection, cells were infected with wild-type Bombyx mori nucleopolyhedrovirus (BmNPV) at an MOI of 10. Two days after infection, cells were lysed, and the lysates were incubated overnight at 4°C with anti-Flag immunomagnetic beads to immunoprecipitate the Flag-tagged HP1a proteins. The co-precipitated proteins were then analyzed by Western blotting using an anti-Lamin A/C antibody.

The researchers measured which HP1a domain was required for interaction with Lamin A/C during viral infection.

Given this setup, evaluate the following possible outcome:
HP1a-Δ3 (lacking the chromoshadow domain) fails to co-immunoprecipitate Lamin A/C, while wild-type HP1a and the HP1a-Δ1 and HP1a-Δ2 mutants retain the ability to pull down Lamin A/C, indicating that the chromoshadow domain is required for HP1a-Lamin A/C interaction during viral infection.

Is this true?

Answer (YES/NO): NO